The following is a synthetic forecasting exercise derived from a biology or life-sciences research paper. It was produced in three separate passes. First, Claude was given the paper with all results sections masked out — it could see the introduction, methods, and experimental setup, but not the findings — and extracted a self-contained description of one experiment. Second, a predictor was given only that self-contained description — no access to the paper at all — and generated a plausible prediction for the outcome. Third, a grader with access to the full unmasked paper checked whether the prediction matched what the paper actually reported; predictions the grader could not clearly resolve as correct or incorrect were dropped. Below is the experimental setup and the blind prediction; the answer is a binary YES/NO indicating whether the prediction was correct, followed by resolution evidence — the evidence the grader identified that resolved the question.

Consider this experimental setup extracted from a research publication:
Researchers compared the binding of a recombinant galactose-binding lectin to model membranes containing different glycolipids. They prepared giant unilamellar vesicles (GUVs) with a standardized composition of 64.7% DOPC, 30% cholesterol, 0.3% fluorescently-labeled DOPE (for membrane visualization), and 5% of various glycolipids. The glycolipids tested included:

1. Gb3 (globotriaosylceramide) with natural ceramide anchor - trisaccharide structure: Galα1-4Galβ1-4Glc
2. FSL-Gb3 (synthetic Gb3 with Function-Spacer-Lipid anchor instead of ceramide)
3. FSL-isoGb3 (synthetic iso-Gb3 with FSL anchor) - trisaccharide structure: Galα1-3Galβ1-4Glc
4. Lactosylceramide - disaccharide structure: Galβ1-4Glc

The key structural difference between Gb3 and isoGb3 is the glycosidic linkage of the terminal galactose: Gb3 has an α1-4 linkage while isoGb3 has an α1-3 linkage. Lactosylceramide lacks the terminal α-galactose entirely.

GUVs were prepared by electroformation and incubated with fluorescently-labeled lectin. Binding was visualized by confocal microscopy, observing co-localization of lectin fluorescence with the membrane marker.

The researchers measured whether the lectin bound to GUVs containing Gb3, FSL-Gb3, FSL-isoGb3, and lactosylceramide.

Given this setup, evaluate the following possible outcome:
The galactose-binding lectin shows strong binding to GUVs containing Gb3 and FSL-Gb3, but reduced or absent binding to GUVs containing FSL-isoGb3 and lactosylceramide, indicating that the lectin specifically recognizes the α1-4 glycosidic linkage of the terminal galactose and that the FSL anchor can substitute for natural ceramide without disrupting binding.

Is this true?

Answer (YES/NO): YES